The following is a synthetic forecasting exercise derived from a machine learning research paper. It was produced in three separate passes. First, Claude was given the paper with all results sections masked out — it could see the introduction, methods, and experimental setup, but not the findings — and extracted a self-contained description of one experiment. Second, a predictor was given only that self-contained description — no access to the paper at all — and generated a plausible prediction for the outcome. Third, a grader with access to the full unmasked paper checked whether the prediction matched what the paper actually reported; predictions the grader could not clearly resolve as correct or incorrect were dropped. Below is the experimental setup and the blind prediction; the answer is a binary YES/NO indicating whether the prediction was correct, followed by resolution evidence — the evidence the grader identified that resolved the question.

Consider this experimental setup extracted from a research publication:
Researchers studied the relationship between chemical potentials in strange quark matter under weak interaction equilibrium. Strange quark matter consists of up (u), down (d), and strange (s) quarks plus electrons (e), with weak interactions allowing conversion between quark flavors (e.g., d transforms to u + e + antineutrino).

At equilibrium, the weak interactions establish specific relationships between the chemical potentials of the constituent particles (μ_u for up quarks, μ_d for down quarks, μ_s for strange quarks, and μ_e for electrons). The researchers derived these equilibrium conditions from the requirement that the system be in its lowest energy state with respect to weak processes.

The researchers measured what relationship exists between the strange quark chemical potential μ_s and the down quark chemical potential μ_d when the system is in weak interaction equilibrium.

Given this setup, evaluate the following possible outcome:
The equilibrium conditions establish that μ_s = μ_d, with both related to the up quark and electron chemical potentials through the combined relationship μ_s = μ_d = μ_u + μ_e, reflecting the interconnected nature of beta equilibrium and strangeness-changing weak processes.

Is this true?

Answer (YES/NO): YES